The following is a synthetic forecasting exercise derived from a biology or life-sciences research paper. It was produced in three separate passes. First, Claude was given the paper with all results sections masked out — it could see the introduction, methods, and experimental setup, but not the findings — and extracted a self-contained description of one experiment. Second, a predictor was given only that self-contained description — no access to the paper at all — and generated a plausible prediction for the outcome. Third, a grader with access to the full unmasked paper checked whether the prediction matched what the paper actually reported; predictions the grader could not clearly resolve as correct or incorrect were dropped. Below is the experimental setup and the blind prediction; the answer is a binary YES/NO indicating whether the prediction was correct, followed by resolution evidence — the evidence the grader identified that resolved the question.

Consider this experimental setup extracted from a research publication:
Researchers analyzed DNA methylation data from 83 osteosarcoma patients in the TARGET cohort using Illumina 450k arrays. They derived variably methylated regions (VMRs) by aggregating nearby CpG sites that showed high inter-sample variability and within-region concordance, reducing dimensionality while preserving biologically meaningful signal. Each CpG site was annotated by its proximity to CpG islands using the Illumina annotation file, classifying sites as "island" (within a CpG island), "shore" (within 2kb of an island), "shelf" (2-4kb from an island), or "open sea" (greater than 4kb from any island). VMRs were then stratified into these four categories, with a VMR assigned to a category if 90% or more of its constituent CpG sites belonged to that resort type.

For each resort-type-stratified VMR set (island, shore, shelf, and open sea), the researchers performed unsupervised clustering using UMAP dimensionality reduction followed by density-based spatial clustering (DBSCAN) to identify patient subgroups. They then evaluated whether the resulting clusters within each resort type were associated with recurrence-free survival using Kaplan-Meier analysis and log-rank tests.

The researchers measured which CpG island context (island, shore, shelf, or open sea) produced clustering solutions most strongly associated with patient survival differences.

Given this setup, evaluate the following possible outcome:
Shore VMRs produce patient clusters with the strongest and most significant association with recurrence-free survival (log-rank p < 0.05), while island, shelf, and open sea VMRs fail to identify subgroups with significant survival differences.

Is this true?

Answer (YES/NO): NO